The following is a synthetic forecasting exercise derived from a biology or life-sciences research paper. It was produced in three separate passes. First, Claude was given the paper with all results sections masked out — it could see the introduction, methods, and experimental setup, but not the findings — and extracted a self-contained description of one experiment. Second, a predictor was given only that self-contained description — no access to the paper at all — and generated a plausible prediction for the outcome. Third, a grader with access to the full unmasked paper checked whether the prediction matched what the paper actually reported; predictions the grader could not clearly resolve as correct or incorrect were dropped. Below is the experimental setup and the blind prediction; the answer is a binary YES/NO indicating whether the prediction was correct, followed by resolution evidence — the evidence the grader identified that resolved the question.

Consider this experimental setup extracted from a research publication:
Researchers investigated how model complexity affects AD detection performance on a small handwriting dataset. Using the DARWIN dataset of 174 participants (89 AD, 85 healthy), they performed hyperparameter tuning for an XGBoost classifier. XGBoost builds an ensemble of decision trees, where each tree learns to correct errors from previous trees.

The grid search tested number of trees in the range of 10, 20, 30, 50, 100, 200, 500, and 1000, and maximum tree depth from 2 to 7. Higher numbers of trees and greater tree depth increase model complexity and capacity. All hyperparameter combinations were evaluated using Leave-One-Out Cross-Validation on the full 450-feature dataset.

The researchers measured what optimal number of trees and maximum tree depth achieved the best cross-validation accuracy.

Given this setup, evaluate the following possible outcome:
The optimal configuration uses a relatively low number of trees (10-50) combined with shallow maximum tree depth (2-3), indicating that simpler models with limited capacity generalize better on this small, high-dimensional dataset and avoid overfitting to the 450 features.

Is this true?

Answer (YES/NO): NO